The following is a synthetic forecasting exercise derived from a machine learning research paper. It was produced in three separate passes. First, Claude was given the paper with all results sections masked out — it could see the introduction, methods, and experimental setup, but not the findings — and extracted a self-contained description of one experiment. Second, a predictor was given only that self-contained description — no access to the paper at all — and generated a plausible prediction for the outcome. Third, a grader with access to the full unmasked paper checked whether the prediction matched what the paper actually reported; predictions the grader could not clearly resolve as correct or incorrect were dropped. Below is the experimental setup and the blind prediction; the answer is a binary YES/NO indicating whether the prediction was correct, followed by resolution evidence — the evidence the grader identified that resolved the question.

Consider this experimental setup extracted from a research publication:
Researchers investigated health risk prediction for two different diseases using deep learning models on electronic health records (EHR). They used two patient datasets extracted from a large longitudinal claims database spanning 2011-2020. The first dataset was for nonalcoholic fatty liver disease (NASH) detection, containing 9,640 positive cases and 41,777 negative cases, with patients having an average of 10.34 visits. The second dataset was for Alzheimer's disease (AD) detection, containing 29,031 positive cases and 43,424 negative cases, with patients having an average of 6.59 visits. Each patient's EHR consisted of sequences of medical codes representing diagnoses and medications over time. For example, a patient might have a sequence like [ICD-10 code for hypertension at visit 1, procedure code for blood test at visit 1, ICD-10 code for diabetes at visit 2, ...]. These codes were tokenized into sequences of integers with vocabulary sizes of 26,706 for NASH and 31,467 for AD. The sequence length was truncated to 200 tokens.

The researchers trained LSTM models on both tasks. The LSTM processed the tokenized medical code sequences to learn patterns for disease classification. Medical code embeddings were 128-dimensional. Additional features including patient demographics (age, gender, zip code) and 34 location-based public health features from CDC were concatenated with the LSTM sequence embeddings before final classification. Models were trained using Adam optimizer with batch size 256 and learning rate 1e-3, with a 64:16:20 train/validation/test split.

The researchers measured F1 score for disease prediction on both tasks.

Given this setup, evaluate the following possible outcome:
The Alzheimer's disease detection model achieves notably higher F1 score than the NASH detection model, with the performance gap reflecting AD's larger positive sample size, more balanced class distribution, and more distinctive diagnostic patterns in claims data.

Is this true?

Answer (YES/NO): YES